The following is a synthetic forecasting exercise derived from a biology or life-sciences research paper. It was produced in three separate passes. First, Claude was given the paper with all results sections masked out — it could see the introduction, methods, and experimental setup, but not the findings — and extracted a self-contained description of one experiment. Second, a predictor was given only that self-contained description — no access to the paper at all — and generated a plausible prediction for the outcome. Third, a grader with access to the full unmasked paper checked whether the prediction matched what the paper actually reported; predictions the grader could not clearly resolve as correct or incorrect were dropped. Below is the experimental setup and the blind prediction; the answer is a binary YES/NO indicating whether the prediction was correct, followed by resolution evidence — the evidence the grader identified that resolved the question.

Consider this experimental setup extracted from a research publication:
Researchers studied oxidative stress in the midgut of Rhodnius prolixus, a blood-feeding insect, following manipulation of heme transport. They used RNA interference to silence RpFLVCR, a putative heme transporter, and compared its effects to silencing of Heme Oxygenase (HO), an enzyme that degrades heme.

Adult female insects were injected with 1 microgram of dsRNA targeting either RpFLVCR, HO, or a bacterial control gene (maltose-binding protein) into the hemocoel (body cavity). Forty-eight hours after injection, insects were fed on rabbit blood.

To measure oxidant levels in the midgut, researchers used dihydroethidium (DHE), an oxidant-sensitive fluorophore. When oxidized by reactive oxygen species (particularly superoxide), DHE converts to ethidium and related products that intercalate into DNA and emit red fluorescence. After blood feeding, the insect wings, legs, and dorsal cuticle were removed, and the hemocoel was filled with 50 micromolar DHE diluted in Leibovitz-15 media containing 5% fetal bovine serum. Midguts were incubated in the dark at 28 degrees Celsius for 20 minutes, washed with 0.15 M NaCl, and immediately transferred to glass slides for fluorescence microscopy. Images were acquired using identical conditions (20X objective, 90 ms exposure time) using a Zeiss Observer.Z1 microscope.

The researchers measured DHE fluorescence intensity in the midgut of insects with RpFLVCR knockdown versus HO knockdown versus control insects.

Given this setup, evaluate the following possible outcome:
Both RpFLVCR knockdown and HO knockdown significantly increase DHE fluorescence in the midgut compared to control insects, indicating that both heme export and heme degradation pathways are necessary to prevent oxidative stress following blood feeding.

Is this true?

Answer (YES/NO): NO